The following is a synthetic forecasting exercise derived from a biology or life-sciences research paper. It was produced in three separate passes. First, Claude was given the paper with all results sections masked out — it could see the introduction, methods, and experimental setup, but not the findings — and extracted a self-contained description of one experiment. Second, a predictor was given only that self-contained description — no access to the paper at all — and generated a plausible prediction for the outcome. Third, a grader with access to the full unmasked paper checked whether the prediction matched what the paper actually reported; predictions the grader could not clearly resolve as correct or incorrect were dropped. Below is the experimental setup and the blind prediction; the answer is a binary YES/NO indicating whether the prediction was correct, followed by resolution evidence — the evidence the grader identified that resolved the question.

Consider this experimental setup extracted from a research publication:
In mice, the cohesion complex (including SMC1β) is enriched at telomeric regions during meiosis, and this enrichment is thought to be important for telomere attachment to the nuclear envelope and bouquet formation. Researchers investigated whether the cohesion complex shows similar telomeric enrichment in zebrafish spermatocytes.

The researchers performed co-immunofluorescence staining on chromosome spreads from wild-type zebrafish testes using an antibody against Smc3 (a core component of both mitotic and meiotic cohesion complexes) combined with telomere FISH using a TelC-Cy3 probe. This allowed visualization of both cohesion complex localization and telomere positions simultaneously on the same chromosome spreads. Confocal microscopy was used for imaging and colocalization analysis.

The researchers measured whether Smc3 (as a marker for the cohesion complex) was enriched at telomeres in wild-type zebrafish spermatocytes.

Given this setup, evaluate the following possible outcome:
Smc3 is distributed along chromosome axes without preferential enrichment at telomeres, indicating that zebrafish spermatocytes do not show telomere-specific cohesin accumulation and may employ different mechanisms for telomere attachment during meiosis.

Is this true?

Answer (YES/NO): YES